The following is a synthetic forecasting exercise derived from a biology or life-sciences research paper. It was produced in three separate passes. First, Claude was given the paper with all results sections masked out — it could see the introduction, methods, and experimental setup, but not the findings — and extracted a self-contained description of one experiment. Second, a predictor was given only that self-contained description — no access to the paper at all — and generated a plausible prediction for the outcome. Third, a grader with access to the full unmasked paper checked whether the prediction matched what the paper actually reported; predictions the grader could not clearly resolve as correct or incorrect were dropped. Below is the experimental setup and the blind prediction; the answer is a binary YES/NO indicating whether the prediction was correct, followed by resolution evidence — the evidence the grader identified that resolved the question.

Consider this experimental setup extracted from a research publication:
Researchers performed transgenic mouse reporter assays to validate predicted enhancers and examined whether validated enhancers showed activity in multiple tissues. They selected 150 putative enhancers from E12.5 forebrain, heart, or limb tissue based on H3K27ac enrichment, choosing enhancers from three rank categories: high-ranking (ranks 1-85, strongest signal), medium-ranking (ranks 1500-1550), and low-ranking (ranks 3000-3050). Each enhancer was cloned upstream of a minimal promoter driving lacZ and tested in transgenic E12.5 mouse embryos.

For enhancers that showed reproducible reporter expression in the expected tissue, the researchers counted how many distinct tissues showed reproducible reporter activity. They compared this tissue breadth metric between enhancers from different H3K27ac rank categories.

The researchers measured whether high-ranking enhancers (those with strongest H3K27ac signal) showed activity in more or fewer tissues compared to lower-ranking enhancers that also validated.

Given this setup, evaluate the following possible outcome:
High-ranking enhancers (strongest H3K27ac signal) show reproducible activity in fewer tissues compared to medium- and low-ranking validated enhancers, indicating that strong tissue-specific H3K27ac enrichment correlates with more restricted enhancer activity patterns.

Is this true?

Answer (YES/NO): NO